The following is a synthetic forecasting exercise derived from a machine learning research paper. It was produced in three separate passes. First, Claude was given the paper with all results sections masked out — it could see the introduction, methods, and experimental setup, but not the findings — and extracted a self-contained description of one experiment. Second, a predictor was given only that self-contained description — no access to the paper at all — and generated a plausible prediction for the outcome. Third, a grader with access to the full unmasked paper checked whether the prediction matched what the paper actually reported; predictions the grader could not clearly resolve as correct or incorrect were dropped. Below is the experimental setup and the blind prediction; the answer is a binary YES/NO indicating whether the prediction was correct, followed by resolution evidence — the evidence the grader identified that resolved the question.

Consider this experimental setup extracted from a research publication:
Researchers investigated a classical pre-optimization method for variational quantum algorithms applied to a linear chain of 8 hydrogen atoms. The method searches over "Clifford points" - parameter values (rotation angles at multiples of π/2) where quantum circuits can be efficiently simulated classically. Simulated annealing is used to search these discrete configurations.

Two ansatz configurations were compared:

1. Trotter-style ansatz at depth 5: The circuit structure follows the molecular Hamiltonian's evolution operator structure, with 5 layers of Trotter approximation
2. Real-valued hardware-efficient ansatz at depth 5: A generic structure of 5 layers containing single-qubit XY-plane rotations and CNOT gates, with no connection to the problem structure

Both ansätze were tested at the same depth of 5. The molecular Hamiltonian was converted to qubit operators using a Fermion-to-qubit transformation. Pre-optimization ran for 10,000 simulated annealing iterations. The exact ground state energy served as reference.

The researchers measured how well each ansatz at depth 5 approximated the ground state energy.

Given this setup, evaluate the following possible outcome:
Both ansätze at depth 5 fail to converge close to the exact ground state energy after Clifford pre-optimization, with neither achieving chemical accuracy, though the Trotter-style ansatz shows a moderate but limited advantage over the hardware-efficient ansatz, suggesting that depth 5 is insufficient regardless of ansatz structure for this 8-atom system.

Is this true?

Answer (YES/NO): NO